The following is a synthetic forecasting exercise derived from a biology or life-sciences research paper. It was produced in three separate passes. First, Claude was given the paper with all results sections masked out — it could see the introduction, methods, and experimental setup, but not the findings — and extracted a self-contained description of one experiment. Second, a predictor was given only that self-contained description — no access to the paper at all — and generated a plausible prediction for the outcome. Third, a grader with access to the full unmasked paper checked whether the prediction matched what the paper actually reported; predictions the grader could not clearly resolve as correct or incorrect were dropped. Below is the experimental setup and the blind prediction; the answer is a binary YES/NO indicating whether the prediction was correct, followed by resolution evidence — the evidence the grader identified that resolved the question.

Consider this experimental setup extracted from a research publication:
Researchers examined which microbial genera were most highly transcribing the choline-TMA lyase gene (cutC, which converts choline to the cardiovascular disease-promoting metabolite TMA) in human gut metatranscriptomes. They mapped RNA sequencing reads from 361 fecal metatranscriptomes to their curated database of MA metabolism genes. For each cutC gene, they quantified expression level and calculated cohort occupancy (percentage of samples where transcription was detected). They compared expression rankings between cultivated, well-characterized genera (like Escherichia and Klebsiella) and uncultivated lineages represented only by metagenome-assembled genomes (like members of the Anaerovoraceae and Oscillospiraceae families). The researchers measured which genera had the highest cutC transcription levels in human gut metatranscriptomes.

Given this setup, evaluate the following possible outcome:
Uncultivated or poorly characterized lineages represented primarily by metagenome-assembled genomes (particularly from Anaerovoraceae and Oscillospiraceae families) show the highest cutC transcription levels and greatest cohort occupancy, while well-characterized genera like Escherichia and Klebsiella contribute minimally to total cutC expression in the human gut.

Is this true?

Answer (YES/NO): YES